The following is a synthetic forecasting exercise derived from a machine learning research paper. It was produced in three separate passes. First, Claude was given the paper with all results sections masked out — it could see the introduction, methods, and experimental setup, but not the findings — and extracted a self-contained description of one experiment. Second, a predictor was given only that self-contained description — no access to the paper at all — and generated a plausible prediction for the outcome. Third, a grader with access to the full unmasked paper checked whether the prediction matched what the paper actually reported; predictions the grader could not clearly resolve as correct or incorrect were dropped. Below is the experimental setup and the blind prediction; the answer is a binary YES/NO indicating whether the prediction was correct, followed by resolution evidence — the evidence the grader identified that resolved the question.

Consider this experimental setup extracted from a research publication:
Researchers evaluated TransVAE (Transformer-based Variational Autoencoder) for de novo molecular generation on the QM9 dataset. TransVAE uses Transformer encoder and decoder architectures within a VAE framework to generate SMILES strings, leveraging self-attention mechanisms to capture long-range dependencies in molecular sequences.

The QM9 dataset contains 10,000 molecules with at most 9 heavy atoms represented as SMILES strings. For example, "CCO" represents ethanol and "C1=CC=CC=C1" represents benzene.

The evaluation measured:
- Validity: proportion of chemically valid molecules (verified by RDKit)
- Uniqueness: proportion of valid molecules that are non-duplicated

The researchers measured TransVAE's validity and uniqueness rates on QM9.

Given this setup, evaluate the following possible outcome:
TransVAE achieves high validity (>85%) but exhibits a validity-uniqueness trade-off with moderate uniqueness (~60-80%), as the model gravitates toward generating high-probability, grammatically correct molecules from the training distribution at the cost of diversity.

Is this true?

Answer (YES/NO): NO